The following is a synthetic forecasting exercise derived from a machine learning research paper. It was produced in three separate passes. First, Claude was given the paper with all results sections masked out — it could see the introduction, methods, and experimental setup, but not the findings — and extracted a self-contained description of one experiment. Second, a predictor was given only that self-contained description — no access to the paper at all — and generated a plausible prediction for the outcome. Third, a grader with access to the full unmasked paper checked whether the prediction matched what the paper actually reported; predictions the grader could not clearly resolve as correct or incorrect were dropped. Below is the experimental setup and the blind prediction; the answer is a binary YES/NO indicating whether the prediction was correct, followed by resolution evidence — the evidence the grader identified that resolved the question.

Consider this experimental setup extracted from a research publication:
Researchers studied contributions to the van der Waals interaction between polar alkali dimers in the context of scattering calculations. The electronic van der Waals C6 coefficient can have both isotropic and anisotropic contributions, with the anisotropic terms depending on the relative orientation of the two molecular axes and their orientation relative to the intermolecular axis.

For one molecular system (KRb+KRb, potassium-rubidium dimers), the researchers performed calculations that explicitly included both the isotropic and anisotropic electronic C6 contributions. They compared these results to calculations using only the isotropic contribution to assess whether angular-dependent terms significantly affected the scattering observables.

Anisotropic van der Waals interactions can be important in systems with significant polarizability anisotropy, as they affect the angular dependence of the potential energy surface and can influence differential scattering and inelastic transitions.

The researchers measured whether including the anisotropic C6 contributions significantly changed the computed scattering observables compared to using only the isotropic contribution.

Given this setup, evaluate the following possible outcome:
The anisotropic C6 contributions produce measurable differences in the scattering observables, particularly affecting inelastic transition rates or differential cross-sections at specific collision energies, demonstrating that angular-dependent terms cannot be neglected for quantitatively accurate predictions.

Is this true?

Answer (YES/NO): NO